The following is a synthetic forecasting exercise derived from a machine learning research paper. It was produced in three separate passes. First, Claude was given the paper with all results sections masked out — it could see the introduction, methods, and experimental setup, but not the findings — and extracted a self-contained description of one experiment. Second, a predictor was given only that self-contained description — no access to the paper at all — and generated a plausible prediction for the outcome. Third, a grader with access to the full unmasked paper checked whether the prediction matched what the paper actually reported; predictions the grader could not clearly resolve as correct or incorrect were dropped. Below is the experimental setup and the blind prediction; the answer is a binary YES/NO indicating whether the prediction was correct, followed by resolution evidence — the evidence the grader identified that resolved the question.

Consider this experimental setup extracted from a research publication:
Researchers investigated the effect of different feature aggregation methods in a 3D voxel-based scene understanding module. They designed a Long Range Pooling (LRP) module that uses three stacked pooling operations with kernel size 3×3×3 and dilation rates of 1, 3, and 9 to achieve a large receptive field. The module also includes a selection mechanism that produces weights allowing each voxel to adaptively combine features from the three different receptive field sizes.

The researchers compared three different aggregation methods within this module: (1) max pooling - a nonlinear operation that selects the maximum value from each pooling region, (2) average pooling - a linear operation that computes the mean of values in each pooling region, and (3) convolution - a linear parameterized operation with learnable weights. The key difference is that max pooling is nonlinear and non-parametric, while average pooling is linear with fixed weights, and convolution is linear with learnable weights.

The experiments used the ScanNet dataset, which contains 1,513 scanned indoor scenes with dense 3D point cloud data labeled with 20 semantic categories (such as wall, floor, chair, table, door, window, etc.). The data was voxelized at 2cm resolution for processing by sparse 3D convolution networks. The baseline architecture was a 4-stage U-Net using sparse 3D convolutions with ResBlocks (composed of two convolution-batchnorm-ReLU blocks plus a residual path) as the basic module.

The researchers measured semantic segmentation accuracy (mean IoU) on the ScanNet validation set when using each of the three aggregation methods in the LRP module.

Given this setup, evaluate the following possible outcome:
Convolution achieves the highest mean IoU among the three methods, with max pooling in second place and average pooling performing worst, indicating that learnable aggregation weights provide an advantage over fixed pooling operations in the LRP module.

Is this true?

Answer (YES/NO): NO